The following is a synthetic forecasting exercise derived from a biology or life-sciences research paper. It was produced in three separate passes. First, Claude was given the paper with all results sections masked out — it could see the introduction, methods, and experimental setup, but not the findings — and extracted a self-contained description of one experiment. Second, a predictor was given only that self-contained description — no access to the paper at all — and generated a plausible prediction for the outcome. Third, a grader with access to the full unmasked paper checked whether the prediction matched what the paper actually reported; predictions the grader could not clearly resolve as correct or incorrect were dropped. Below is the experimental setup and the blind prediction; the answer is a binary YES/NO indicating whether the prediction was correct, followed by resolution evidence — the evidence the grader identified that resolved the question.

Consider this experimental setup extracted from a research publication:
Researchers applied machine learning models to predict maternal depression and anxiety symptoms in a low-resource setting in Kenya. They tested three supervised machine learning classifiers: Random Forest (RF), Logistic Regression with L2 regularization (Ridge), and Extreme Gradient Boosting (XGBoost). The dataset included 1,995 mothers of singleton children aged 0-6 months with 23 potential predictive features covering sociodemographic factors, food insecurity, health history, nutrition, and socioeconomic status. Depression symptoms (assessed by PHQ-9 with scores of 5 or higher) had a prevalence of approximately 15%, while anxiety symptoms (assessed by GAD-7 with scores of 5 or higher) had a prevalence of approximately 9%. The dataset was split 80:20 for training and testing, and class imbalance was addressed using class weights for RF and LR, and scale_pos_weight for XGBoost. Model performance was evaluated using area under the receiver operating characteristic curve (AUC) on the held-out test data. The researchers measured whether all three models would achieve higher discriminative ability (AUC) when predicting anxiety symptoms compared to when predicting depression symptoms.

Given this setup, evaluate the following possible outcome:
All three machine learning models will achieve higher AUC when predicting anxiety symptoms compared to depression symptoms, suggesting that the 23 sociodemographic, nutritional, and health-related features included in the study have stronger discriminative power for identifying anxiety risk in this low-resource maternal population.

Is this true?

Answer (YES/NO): YES